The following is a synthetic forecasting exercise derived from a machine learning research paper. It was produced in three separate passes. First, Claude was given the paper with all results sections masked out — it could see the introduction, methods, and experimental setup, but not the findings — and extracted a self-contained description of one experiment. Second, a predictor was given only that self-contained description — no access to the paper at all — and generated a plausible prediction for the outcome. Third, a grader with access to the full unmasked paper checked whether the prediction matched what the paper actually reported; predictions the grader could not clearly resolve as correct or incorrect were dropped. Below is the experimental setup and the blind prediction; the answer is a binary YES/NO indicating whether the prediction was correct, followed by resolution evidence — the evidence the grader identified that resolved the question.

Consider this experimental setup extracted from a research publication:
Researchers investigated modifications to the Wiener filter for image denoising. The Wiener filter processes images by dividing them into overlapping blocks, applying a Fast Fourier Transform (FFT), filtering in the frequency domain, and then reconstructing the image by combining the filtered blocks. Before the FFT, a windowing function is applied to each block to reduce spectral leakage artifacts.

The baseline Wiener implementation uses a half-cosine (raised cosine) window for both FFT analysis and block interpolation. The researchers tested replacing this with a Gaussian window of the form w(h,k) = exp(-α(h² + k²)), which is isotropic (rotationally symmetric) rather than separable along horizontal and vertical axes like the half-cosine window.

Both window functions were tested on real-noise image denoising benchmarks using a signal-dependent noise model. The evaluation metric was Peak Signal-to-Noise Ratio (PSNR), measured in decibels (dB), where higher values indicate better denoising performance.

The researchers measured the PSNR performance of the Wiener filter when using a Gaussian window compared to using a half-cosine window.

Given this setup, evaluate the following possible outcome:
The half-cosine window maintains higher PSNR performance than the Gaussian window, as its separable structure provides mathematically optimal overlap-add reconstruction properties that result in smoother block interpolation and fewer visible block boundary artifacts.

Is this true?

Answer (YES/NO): NO